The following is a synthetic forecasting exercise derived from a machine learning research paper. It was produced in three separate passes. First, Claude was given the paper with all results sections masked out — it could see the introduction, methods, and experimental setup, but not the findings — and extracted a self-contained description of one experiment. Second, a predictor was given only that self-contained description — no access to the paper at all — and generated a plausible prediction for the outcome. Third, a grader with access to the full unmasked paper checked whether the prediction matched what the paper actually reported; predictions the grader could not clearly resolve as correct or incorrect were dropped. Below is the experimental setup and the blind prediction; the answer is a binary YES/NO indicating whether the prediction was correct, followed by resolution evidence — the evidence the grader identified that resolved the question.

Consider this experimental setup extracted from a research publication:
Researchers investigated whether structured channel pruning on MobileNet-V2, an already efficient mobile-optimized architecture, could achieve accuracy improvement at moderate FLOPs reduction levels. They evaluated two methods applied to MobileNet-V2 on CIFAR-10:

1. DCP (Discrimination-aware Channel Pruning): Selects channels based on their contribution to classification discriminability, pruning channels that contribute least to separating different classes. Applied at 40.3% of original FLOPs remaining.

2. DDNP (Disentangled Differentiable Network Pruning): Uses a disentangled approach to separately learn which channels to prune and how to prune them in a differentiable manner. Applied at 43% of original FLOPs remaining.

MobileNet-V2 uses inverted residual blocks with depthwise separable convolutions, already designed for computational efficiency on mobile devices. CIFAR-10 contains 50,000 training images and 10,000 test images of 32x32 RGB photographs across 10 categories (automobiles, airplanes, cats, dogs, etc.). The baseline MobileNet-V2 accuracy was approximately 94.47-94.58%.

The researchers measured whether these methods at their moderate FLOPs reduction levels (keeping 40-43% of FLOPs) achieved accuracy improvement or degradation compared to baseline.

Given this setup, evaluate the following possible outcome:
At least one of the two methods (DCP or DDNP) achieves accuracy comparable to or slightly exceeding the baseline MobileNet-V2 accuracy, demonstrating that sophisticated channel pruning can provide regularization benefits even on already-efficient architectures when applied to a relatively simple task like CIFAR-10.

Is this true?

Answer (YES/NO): YES